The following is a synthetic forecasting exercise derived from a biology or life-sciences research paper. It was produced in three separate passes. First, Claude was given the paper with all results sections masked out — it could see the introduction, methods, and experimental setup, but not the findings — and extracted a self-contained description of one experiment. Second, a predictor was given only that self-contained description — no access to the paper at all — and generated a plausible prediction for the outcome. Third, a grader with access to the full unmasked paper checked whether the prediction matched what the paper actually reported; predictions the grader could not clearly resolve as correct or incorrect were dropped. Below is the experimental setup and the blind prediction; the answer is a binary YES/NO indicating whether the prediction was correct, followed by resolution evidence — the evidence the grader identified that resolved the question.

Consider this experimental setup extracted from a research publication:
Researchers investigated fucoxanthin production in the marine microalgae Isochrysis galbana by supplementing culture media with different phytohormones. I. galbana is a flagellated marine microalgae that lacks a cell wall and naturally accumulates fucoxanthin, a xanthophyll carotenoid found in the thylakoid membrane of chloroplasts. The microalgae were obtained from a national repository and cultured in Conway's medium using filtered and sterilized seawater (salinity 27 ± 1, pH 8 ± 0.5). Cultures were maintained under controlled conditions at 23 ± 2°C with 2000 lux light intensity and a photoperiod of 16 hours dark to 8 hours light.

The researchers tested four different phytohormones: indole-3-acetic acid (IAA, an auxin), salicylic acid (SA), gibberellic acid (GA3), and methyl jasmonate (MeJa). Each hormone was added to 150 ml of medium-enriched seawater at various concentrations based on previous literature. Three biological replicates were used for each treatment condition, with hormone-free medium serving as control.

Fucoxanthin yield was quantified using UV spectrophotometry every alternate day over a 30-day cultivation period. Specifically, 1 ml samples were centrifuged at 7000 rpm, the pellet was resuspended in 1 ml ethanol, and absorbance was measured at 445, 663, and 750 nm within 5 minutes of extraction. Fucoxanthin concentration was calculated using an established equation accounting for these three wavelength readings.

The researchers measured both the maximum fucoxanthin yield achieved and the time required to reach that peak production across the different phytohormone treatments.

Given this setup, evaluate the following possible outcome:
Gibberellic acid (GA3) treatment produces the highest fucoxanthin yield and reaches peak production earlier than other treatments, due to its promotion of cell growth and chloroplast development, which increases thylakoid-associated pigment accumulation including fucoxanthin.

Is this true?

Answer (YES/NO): NO